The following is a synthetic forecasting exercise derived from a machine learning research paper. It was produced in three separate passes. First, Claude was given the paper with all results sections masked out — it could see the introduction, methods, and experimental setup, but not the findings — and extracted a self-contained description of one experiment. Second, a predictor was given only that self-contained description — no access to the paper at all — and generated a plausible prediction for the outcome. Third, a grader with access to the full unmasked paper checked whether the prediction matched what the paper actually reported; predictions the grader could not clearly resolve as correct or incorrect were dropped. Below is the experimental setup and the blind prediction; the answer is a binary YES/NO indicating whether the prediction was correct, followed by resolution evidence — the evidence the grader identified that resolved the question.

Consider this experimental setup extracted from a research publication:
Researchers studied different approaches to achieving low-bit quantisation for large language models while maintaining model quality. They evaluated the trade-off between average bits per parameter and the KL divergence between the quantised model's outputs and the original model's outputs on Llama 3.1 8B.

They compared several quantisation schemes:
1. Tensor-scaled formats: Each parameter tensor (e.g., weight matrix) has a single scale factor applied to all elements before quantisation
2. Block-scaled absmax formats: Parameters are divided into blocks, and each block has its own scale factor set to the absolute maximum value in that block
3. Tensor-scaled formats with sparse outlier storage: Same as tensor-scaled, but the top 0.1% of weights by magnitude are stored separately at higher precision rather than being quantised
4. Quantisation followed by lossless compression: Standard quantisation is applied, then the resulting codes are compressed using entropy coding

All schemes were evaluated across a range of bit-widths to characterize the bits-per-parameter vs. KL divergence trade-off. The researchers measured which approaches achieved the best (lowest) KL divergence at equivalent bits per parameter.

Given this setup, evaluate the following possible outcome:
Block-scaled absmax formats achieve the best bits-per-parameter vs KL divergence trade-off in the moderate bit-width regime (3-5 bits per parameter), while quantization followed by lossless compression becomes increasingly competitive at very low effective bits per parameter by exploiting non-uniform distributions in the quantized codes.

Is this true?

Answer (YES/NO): NO